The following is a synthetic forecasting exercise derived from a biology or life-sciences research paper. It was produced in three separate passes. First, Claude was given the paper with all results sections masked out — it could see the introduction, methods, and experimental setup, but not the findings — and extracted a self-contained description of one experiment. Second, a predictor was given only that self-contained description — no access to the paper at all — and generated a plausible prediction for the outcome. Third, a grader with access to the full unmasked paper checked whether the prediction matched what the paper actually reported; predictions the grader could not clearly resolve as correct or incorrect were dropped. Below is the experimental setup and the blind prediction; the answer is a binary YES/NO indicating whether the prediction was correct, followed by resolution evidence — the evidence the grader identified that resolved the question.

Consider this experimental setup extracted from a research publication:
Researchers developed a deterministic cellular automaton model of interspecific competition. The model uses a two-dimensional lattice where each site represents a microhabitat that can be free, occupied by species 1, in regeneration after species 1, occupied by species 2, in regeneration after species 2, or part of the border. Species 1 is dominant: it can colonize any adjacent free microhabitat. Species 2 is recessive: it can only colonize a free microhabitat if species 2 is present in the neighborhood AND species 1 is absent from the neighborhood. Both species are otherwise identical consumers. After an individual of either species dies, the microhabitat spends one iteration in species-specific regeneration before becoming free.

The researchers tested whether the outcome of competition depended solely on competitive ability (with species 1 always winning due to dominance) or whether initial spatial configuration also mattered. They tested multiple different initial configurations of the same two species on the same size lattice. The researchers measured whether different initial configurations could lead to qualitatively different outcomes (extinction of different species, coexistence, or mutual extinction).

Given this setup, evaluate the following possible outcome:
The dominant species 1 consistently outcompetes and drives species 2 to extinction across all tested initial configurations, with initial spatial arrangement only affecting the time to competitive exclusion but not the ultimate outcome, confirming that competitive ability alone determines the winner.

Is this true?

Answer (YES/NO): NO